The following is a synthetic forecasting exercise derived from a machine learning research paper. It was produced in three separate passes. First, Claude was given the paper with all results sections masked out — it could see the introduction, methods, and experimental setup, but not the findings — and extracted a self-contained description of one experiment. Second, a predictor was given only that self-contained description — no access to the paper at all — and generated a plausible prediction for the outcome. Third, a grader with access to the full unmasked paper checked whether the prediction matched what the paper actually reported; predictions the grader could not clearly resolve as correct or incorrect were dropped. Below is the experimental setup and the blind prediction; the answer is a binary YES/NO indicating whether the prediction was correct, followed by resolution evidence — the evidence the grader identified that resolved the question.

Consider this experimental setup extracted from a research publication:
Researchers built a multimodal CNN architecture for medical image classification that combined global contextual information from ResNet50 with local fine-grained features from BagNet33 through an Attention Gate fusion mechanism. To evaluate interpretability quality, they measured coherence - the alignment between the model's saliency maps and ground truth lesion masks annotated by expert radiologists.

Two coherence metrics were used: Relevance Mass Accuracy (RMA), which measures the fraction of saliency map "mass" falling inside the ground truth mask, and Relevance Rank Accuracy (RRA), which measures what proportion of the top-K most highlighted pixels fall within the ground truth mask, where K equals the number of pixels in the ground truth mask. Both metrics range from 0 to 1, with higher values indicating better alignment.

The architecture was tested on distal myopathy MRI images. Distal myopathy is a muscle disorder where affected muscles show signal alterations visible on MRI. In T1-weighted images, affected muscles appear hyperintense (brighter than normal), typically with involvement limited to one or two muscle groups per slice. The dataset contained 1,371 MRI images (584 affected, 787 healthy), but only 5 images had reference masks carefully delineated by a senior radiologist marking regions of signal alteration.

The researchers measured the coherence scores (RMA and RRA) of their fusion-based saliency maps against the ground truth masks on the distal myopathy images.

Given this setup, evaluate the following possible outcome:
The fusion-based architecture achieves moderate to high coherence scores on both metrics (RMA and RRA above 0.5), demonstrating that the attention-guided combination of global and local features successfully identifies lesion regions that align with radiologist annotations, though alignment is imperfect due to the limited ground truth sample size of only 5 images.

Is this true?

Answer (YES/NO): NO